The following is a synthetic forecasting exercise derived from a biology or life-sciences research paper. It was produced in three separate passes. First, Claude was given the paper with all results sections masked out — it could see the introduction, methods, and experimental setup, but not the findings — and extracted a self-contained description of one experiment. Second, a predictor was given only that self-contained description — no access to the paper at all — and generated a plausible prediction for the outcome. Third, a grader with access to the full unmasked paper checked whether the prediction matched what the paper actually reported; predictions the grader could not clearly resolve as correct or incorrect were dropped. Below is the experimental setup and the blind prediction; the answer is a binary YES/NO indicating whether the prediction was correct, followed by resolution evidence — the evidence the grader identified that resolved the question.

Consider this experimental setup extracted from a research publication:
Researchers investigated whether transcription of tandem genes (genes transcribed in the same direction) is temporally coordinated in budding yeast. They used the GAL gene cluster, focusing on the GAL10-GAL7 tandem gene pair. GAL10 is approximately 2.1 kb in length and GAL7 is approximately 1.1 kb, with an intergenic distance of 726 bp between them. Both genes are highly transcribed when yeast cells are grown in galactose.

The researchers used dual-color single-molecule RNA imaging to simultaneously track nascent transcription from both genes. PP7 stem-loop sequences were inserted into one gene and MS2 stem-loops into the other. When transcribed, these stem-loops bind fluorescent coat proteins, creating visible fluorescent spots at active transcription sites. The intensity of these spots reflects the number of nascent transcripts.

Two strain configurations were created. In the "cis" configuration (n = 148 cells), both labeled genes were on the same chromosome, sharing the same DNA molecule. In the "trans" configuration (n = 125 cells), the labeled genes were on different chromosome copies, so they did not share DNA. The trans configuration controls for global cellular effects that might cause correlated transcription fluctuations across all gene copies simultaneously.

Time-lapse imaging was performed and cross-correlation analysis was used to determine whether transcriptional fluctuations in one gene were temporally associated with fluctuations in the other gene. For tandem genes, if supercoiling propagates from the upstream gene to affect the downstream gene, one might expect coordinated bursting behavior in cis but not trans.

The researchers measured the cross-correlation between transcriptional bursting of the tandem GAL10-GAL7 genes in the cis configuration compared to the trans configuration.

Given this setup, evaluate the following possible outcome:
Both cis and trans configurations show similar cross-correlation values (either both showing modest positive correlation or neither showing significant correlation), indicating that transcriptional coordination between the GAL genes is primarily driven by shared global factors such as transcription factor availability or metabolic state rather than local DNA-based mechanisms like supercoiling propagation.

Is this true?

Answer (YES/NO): NO